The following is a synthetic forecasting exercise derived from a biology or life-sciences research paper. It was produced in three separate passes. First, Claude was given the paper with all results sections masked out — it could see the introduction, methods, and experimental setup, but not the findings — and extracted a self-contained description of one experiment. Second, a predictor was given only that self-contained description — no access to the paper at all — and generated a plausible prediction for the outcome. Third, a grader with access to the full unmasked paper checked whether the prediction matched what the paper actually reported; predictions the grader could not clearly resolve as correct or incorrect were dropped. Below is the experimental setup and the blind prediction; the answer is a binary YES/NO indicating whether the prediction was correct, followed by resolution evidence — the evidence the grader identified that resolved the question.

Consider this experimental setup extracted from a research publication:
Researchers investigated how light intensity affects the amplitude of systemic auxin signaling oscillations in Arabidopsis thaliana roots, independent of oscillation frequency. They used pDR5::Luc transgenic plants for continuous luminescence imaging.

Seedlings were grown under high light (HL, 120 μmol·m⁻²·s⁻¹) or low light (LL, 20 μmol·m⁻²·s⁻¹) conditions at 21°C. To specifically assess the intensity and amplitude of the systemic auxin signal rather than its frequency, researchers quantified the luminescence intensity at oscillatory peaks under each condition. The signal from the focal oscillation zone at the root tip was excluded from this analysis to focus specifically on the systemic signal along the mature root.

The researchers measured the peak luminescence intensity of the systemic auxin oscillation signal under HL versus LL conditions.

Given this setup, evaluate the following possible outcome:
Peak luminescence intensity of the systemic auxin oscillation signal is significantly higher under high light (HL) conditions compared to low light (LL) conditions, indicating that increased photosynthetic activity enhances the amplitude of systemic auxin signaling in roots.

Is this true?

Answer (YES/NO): YES